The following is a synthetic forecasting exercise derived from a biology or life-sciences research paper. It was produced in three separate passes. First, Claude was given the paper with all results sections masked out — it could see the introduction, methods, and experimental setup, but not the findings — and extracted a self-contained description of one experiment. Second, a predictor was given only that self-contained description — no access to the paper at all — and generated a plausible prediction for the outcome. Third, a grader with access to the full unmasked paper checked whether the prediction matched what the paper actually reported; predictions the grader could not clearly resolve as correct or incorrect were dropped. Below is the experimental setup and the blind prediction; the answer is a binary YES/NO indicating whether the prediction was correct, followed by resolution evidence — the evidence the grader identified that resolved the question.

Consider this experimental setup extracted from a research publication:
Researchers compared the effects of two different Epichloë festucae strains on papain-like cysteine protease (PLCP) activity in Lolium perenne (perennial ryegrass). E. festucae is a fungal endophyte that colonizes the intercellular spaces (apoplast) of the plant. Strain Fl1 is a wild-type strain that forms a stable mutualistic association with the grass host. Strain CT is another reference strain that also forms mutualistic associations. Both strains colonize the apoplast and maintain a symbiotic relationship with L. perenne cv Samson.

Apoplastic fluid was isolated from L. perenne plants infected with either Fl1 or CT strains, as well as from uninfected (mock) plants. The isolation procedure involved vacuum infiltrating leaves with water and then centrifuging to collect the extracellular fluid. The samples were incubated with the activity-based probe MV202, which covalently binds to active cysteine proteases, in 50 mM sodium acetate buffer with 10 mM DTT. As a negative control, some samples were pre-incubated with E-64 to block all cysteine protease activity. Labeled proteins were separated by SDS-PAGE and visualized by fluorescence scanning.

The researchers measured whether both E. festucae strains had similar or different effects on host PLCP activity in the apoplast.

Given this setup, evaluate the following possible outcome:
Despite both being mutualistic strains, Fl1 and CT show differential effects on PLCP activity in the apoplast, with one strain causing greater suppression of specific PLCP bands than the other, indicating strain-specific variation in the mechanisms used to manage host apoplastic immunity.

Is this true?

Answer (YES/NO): YES